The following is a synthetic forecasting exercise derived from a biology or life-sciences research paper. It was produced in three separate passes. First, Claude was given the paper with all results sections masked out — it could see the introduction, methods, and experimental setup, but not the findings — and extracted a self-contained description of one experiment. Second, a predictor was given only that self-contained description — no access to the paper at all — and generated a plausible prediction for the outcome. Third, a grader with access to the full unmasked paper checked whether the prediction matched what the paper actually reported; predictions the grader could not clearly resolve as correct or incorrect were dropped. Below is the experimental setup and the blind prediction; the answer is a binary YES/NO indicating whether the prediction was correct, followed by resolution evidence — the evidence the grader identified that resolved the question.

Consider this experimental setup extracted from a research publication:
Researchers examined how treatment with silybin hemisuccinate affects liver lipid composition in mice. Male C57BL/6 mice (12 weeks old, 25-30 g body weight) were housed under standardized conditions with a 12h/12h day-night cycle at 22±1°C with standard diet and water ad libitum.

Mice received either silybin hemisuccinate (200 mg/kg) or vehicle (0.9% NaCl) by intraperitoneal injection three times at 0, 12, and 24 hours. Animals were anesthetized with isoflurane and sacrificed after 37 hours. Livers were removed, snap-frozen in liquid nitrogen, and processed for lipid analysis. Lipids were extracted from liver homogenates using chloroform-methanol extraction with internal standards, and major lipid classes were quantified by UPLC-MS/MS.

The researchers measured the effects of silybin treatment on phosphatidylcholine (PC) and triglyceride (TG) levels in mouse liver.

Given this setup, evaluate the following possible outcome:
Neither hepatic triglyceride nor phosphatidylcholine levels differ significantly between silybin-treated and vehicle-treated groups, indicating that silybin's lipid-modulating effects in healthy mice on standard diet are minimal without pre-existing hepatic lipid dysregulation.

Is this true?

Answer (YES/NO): NO